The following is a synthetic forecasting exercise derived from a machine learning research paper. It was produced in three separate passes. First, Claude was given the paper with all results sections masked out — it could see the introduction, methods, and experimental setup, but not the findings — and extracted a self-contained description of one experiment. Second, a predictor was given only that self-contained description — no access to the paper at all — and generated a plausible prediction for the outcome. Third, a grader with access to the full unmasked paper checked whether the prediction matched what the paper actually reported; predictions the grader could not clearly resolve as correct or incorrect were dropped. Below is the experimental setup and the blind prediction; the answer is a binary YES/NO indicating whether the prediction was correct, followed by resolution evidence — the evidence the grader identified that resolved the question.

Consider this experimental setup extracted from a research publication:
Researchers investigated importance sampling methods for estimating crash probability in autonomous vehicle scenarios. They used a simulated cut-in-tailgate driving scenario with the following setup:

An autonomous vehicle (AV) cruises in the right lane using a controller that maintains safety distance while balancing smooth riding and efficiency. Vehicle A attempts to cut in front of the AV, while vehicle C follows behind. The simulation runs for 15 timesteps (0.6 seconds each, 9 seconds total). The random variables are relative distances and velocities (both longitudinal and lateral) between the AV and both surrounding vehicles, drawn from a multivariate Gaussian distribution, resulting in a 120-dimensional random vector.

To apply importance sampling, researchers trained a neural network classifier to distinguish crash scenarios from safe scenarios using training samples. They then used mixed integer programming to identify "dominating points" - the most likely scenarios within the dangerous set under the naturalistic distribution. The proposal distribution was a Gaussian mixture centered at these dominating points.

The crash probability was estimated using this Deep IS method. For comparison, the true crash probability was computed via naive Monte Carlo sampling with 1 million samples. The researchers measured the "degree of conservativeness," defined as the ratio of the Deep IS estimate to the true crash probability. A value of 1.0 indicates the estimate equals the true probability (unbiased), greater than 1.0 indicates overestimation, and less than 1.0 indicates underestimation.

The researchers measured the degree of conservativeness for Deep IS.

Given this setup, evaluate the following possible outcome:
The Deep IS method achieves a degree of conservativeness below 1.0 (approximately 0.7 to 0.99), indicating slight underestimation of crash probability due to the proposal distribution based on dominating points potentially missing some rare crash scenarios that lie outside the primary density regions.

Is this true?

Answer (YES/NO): NO